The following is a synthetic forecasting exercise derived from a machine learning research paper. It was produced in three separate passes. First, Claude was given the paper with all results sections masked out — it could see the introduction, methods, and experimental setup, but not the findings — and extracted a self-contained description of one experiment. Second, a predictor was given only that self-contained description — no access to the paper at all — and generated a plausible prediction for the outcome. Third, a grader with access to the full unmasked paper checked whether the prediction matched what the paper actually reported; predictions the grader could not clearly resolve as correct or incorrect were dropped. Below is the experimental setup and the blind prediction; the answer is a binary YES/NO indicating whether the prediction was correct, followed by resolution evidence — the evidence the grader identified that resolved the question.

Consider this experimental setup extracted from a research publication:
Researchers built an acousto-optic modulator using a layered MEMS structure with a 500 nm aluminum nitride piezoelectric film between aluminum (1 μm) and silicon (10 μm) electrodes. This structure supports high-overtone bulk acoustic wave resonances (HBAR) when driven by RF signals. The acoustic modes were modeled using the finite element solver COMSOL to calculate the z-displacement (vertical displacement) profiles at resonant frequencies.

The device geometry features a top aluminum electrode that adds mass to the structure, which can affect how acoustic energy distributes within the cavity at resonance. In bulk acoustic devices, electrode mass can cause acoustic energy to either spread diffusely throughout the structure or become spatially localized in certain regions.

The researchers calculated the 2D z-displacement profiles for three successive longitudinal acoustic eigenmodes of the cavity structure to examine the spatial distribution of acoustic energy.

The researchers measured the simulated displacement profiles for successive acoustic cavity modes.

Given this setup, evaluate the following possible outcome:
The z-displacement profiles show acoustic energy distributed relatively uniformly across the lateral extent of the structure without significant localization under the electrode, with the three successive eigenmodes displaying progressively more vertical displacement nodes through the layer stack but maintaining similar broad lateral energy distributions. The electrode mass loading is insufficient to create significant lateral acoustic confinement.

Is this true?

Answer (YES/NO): NO